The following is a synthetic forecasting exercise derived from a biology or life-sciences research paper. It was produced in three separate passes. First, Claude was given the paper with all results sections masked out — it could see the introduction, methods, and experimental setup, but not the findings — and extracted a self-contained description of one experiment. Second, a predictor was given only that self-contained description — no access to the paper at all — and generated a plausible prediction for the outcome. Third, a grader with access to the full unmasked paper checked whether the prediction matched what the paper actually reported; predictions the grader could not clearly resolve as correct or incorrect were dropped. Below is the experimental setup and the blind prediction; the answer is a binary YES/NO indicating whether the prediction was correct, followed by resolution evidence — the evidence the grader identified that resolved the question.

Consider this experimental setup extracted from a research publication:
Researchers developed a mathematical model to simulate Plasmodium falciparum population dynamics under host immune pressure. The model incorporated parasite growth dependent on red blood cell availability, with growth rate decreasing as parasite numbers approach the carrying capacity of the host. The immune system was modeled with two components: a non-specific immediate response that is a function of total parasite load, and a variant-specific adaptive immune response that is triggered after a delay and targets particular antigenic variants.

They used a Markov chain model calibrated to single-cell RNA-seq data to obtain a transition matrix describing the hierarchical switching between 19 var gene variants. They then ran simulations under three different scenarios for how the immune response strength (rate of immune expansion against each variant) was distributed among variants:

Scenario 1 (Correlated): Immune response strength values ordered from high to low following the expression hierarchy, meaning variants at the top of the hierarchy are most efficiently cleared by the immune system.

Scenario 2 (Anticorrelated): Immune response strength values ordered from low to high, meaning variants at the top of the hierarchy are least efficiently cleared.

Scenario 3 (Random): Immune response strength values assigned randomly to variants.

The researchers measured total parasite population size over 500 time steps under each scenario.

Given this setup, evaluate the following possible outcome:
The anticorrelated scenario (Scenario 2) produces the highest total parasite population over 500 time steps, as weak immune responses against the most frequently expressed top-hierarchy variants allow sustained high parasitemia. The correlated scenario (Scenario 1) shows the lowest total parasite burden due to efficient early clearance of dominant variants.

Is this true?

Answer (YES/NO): NO